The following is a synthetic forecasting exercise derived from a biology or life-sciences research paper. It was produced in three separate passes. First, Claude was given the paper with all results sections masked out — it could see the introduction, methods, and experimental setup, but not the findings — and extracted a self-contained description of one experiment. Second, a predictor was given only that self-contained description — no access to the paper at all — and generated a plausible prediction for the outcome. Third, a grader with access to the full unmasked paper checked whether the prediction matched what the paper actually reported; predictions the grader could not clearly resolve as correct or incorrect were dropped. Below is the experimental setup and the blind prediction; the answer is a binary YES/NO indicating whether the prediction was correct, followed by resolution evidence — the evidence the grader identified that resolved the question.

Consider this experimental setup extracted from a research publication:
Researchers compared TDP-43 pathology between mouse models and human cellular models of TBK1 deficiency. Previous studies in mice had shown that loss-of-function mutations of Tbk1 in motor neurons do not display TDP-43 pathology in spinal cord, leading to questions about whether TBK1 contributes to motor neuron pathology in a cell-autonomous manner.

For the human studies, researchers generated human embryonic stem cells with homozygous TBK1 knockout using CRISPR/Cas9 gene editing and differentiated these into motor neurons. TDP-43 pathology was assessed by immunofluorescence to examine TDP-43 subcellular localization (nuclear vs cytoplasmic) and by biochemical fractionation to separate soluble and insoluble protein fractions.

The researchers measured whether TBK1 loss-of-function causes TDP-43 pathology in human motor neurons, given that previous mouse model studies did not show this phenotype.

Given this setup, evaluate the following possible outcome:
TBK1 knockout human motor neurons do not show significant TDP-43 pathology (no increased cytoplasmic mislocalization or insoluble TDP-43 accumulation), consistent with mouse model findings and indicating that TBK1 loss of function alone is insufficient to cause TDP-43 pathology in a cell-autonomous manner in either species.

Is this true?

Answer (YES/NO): NO